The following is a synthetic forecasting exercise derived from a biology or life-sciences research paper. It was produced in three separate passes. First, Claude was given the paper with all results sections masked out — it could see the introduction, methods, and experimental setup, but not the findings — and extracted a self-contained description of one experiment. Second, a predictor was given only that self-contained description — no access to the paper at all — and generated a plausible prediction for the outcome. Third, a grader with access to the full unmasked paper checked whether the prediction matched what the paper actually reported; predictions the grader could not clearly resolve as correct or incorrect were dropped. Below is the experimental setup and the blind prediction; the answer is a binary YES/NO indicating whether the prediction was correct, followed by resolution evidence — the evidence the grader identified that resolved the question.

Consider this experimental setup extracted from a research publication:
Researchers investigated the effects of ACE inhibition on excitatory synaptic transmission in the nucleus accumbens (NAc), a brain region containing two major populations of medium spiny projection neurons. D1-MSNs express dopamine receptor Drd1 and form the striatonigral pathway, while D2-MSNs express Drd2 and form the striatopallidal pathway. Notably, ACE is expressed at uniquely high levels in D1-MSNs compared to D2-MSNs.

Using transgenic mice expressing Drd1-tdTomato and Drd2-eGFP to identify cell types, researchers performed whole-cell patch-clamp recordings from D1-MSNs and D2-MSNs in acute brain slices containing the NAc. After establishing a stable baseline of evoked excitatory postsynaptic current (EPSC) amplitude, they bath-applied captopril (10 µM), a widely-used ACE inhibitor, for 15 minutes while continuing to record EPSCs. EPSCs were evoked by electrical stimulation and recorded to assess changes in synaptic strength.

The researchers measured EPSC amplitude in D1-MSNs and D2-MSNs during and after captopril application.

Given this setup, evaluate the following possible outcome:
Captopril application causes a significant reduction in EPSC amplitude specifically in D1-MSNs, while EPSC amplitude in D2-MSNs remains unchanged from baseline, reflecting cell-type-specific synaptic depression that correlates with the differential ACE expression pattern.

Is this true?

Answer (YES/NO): YES